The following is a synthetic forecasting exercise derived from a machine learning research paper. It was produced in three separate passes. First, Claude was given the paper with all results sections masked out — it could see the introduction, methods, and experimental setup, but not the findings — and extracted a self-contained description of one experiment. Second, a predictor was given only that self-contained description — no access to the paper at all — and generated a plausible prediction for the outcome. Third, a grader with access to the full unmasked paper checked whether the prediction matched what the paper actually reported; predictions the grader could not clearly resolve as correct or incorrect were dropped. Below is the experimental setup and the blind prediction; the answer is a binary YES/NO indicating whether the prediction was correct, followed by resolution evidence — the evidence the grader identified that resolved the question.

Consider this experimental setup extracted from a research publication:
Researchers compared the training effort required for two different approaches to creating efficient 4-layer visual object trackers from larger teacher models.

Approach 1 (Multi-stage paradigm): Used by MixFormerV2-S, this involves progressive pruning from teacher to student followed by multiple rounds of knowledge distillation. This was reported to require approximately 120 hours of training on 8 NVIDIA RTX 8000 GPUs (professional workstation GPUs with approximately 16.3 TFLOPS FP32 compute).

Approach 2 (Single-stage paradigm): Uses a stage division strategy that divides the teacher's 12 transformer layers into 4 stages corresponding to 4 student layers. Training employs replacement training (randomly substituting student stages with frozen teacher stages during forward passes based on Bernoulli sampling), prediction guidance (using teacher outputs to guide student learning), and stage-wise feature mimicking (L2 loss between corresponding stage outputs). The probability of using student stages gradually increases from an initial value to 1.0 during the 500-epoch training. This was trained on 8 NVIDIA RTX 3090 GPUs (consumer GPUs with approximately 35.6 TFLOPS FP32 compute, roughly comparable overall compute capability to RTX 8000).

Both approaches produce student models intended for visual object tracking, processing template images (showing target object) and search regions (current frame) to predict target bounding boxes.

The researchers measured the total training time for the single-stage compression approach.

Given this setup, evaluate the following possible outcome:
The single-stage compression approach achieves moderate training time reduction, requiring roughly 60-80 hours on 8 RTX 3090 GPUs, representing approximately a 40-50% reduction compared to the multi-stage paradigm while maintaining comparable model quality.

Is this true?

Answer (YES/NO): NO